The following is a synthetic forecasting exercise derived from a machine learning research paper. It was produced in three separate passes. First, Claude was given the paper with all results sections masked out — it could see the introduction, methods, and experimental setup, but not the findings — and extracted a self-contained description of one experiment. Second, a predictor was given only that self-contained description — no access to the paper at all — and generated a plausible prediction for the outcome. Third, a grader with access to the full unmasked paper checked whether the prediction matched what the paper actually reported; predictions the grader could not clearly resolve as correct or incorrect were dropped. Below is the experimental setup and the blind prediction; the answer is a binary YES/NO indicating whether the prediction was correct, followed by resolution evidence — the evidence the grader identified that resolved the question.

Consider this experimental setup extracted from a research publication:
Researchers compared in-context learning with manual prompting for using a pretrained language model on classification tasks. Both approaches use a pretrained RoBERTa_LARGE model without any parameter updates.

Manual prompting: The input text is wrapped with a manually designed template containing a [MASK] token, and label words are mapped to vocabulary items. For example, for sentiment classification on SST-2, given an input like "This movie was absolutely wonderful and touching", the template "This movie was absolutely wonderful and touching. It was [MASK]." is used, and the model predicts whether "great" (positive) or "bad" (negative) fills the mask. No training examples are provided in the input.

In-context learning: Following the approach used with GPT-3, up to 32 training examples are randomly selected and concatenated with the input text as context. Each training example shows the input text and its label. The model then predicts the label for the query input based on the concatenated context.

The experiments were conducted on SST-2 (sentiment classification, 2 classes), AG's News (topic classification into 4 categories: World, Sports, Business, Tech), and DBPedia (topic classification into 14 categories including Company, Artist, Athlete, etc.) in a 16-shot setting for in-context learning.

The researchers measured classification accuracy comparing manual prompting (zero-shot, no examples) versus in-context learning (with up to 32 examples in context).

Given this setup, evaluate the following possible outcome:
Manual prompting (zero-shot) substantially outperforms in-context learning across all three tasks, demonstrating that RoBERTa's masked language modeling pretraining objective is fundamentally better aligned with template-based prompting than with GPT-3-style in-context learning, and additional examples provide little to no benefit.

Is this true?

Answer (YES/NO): NO